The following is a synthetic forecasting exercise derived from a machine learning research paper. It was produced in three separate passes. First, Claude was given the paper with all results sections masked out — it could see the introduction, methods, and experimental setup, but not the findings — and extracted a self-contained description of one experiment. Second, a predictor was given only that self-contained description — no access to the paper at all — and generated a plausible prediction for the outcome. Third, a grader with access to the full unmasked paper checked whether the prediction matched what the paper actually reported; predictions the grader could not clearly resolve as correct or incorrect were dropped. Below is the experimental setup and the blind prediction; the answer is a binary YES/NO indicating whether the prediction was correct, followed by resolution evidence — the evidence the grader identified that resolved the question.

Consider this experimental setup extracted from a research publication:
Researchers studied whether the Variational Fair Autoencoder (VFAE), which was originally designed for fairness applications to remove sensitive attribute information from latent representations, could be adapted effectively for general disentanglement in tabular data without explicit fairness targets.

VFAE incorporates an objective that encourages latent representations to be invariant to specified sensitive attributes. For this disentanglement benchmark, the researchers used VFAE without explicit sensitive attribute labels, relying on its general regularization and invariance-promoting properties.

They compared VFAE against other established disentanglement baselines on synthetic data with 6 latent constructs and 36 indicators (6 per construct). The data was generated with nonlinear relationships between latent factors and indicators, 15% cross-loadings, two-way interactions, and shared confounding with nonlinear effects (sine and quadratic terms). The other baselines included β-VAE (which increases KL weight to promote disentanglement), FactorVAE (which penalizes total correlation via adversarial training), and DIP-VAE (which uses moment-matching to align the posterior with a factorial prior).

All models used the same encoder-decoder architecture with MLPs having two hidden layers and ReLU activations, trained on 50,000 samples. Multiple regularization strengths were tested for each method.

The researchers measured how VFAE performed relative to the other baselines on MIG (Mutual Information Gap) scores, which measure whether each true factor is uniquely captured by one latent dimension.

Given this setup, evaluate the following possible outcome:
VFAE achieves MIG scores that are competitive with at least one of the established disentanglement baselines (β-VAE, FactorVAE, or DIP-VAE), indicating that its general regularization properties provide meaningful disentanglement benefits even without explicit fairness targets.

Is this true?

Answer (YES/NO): YES